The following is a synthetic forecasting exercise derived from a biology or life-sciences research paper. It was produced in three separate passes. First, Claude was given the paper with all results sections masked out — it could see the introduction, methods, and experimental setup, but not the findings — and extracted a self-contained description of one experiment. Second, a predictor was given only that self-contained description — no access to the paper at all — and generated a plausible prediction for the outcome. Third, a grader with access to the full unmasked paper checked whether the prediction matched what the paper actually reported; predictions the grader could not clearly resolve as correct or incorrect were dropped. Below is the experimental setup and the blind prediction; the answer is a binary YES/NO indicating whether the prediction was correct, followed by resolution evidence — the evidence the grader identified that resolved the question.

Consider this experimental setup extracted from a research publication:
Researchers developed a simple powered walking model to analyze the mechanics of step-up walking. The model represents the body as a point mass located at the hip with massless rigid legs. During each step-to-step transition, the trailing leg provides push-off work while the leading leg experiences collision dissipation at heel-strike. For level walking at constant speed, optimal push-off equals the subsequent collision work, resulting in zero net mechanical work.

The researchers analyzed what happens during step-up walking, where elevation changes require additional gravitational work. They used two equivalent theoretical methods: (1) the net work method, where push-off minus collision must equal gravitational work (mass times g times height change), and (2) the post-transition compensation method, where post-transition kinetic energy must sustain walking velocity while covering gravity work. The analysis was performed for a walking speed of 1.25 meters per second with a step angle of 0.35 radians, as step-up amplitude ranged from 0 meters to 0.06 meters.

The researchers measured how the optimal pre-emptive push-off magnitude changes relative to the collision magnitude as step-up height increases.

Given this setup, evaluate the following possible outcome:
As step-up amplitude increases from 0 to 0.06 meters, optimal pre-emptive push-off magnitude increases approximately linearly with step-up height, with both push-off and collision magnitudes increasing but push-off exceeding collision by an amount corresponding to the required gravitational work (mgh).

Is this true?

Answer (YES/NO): NO